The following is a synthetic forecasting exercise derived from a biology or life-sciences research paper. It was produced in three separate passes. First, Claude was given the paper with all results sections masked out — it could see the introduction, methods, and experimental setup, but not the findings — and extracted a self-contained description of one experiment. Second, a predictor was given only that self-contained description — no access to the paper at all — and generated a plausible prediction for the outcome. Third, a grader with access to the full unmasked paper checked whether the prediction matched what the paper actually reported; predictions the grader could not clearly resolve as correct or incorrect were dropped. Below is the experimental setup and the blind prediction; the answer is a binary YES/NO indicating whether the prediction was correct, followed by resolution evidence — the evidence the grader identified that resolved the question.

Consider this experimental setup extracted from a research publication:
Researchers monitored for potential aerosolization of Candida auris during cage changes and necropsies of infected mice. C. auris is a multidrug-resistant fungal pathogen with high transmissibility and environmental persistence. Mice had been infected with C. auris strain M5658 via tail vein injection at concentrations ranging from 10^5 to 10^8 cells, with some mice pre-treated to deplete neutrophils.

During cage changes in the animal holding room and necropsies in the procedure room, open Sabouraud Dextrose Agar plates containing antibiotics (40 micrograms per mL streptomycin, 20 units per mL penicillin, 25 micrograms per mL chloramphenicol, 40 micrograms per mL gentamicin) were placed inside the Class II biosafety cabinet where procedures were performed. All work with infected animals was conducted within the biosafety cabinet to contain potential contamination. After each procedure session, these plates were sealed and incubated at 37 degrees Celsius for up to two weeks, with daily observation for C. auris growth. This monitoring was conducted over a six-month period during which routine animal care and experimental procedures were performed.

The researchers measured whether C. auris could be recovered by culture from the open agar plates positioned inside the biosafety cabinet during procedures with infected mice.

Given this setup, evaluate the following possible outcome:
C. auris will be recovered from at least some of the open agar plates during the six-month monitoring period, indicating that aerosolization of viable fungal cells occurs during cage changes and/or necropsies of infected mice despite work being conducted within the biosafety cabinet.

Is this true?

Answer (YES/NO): NO